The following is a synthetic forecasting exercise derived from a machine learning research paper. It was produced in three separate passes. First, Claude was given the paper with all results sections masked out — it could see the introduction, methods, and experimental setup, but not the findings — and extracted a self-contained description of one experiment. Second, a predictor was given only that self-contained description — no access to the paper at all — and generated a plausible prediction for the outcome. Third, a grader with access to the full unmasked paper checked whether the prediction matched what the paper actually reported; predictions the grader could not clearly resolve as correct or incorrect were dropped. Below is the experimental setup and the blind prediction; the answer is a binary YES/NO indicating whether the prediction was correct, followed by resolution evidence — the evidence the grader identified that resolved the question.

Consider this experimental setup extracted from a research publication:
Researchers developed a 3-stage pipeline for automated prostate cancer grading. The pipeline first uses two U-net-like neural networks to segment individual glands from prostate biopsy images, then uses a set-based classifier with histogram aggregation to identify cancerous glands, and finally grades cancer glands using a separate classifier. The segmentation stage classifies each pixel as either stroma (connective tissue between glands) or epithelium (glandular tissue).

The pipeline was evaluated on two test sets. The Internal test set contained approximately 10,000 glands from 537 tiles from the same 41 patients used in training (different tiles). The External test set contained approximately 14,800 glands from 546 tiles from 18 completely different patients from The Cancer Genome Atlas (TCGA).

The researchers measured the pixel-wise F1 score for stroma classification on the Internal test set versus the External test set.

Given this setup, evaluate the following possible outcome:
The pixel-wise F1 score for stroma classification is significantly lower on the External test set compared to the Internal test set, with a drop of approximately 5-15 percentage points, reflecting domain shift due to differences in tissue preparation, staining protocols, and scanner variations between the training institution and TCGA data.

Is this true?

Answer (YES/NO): NO